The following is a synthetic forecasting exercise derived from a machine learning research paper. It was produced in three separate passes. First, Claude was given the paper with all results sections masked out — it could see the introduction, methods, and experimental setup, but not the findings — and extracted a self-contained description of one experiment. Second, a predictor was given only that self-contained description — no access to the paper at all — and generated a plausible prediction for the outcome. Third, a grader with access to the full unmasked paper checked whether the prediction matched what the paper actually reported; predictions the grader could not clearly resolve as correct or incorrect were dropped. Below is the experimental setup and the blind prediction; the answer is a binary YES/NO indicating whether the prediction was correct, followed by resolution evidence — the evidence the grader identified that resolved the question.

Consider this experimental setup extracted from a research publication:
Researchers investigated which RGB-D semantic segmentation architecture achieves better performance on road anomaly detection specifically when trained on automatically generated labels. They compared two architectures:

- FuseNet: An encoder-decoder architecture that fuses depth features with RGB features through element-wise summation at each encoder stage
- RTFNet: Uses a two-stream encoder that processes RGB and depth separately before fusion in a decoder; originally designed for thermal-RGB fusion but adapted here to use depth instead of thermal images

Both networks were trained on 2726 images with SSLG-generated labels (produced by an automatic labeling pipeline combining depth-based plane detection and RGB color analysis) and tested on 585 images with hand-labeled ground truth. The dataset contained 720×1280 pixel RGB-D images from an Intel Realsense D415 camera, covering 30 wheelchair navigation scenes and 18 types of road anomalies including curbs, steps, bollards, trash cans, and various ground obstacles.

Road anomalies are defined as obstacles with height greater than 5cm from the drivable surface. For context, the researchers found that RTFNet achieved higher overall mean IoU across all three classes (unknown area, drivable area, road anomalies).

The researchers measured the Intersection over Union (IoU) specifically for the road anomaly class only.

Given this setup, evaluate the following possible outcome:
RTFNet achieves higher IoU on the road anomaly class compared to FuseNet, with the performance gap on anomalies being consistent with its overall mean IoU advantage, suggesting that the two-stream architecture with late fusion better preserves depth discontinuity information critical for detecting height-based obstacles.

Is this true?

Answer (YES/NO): NO